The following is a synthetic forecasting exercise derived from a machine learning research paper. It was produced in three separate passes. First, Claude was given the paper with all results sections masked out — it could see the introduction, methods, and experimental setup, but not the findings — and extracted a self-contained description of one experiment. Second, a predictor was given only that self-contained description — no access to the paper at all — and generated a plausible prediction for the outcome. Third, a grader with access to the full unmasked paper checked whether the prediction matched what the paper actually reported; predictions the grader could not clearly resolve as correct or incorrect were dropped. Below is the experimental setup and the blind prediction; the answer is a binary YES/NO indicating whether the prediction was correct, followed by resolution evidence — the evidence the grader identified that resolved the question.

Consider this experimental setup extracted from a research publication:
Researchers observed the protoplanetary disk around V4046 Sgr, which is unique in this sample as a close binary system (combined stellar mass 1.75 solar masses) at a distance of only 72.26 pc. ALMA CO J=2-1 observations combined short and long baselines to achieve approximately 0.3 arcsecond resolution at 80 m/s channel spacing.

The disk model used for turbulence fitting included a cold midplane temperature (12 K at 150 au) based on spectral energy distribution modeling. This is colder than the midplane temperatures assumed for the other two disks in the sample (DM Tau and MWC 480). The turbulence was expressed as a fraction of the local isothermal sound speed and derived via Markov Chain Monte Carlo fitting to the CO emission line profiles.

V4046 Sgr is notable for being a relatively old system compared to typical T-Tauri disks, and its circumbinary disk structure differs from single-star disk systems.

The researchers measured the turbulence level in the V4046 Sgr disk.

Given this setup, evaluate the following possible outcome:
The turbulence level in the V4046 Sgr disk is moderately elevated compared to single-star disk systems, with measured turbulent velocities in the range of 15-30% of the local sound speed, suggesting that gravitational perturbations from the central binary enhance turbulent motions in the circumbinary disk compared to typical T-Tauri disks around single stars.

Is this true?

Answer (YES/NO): NO